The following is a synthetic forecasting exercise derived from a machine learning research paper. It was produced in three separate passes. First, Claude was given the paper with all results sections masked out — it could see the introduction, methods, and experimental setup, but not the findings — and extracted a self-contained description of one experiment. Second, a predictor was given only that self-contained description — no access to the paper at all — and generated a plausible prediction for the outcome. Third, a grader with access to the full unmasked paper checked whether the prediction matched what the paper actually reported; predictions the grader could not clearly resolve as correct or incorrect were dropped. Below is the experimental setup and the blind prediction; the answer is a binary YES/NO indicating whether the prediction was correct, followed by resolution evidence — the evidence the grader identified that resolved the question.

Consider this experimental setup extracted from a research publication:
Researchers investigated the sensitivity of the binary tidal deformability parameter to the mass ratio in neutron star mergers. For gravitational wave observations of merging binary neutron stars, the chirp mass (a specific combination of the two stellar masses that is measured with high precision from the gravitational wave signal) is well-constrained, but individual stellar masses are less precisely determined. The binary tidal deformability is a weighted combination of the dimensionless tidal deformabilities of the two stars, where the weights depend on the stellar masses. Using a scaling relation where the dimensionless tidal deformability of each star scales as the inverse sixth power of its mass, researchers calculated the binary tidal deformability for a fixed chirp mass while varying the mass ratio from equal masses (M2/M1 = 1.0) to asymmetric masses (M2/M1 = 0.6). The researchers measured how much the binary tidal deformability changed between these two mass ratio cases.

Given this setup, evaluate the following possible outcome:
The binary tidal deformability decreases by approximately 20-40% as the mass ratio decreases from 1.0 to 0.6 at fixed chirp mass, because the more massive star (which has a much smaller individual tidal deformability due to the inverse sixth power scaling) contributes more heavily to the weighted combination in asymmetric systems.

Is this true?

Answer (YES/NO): NO